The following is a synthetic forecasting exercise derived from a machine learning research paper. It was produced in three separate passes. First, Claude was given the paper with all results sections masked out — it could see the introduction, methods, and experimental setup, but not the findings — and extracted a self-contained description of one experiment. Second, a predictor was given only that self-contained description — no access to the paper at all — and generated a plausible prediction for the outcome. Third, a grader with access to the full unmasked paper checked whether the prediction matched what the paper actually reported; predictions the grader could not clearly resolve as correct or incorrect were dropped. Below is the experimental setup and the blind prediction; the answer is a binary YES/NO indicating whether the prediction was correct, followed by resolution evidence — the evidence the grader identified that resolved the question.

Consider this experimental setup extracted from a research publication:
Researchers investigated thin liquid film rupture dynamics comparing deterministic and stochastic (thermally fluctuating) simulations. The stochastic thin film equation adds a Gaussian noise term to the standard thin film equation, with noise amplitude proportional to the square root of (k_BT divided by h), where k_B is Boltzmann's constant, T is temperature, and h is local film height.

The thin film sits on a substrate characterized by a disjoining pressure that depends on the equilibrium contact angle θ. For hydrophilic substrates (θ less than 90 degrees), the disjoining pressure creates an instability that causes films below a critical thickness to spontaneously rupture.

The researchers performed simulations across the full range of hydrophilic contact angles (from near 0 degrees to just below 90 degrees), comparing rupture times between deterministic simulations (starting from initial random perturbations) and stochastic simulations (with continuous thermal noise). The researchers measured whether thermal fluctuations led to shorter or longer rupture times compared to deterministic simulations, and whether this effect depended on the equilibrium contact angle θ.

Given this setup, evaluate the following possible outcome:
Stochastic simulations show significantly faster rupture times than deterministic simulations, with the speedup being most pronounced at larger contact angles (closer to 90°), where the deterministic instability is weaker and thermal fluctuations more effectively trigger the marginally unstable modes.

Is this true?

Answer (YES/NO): NO